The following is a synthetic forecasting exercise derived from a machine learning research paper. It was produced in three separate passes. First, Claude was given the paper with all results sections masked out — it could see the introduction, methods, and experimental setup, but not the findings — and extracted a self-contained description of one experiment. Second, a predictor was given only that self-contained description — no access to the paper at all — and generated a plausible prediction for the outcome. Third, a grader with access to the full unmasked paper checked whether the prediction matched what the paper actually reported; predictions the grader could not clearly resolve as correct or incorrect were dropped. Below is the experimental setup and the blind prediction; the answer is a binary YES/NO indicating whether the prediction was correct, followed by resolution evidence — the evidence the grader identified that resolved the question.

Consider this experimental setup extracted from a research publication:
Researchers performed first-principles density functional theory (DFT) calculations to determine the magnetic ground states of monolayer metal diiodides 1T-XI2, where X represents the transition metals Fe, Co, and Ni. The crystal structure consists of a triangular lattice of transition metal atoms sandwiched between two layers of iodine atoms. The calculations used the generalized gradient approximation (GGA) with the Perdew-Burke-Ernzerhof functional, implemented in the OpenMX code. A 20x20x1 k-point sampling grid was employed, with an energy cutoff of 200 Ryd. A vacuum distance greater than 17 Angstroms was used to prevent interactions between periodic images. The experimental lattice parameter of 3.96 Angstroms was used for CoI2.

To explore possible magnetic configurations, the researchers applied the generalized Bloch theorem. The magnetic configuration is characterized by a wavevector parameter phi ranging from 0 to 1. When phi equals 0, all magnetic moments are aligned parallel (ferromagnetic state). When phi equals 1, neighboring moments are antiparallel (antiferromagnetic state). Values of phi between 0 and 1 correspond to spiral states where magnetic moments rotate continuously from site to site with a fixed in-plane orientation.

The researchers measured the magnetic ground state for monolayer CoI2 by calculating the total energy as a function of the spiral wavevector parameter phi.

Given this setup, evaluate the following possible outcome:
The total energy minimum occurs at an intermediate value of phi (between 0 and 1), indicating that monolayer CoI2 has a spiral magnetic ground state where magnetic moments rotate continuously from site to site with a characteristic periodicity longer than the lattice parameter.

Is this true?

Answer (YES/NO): YES